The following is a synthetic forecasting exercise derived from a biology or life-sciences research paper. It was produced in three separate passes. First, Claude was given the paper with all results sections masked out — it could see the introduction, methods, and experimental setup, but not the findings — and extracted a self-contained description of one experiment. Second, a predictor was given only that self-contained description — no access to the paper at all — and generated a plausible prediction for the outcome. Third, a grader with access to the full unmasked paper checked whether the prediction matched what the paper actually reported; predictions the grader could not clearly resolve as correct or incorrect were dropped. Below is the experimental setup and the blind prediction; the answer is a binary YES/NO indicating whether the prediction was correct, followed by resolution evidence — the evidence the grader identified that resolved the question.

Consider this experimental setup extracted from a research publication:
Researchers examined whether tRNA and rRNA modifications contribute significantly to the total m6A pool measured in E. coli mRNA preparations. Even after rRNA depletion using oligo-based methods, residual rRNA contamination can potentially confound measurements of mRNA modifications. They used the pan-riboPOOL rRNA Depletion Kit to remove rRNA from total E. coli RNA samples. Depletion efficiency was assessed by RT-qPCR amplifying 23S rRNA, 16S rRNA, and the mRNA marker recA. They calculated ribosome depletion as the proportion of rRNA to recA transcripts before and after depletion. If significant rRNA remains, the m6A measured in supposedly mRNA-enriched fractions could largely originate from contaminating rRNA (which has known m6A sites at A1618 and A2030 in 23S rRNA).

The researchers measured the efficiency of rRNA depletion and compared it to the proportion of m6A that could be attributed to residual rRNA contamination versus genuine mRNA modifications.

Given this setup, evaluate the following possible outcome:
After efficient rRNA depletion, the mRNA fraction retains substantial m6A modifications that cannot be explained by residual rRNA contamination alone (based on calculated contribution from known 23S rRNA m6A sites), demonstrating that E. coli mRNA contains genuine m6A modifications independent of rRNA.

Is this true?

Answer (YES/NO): NO